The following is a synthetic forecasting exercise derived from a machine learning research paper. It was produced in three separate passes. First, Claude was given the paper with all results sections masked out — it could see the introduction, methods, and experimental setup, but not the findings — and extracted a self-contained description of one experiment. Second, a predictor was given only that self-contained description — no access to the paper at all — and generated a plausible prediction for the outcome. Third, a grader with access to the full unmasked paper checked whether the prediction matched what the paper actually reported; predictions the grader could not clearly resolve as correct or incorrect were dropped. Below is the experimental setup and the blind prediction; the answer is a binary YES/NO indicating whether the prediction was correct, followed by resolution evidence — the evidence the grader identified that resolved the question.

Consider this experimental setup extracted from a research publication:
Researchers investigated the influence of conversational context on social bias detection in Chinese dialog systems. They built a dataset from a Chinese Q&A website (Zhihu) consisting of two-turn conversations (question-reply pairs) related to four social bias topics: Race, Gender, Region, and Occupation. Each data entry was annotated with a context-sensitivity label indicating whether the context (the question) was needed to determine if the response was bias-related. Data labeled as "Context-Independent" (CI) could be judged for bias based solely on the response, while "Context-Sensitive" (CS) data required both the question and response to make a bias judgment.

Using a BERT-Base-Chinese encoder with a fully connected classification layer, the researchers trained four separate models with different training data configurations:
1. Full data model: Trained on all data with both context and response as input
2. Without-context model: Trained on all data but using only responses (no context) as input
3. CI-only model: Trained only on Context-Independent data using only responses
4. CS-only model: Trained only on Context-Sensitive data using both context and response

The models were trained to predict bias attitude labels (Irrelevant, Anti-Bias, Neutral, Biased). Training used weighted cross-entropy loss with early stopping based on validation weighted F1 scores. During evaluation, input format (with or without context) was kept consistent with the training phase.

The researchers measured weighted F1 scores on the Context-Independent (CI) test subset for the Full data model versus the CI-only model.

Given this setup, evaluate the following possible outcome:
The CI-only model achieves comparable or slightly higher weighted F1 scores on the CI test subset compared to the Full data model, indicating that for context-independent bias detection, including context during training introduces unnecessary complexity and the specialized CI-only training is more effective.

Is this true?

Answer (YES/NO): YES